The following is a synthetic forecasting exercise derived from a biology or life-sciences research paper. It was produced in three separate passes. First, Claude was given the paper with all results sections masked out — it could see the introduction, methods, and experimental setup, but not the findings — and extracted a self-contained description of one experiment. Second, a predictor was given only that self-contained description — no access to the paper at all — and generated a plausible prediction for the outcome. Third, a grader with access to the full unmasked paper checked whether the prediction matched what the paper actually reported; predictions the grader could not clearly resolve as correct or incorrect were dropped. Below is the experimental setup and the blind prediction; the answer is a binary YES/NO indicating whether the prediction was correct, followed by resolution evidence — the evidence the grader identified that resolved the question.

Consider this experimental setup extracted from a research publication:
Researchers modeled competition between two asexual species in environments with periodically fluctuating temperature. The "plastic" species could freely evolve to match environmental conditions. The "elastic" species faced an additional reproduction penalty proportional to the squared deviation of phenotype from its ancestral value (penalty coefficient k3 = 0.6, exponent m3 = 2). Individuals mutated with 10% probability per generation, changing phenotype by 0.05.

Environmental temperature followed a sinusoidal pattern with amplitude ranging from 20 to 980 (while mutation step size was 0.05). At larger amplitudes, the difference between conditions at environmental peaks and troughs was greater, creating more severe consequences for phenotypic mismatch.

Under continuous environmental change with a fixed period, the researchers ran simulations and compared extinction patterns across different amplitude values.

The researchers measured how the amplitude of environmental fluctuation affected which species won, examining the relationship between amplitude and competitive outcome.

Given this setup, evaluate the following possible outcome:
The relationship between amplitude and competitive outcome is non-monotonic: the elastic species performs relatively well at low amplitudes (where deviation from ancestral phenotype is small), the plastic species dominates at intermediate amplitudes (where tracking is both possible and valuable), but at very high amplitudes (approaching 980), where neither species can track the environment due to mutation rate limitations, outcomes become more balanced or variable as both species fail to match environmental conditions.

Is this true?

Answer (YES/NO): NO